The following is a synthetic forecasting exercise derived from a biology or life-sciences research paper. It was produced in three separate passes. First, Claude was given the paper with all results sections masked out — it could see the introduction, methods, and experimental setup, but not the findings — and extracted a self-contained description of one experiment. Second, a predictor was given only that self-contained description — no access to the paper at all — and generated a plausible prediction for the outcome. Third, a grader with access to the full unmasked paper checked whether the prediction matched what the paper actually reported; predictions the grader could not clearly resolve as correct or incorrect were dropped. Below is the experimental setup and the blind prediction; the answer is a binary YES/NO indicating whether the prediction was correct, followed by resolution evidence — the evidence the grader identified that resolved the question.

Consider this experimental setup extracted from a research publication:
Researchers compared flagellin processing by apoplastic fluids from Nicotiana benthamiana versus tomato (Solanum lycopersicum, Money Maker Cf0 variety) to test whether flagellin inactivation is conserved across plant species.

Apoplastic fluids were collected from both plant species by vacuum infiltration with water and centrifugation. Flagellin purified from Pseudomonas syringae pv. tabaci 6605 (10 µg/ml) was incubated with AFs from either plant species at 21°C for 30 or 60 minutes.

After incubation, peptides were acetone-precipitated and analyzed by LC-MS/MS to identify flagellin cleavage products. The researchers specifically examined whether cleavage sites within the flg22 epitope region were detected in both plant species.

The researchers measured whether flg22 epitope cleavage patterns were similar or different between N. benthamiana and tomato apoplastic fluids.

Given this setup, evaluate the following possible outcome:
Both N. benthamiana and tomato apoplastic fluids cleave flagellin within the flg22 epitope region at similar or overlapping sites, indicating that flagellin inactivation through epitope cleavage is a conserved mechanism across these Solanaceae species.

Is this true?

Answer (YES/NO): YES